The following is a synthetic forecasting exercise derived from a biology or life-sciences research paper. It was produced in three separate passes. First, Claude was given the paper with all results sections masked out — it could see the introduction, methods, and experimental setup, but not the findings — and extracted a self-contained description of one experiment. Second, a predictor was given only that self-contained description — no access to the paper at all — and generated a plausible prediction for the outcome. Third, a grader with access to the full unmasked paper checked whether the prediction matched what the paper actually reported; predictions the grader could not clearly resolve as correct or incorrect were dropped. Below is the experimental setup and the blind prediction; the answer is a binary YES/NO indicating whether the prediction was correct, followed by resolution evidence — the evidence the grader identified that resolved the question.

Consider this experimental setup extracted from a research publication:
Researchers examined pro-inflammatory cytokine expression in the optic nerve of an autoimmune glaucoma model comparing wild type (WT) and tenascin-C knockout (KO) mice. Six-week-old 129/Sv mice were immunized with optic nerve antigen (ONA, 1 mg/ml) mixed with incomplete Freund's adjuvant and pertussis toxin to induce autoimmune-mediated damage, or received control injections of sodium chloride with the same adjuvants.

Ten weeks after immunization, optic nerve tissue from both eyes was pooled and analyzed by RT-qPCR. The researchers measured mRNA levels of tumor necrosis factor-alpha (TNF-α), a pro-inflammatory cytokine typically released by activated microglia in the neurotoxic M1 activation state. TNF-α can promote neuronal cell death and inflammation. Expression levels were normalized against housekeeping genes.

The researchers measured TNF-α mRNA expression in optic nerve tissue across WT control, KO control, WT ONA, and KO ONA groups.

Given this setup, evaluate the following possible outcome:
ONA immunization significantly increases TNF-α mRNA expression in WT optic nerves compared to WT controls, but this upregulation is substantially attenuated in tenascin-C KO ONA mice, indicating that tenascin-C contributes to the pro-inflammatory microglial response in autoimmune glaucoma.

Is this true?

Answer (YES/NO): YES